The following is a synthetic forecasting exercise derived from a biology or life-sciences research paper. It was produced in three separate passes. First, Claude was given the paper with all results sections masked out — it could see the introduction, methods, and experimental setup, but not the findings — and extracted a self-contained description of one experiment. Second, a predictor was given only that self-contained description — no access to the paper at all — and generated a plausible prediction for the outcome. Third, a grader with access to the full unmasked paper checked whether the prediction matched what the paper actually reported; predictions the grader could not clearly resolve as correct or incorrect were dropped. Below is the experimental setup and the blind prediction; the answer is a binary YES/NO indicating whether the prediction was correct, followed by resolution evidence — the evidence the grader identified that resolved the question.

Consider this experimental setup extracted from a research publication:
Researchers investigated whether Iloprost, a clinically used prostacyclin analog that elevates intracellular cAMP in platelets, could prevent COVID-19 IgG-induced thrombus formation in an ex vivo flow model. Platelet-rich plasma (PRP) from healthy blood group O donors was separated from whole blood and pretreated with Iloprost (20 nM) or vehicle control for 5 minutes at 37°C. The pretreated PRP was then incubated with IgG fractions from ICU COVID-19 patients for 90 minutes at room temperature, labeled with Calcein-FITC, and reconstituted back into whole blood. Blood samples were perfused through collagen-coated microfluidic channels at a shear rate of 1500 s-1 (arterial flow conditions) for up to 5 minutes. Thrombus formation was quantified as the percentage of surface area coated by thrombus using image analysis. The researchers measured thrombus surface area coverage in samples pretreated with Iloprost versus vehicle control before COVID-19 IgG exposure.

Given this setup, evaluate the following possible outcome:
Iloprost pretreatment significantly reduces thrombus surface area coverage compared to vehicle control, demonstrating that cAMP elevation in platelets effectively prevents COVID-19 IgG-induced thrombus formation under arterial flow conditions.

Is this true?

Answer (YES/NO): YES